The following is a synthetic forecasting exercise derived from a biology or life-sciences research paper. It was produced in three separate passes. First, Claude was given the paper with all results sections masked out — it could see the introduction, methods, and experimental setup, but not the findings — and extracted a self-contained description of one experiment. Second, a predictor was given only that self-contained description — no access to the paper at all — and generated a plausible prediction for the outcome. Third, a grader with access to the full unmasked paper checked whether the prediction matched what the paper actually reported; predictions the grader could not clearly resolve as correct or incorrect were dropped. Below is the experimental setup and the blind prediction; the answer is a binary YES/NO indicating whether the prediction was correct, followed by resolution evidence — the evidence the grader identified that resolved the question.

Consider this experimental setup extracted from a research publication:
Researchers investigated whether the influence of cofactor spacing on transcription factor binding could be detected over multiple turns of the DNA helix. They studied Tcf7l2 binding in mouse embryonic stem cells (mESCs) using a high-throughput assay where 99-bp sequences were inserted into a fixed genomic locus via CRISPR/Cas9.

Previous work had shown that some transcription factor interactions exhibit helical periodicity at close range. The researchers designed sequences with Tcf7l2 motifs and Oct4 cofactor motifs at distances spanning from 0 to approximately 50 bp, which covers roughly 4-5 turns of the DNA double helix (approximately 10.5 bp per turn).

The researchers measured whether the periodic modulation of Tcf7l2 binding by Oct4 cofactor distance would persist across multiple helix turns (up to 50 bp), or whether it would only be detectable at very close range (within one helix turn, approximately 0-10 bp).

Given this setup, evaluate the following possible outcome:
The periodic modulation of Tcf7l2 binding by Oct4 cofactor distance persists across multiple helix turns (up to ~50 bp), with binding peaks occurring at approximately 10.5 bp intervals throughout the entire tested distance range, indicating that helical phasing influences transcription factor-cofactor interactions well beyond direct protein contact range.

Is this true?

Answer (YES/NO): YES